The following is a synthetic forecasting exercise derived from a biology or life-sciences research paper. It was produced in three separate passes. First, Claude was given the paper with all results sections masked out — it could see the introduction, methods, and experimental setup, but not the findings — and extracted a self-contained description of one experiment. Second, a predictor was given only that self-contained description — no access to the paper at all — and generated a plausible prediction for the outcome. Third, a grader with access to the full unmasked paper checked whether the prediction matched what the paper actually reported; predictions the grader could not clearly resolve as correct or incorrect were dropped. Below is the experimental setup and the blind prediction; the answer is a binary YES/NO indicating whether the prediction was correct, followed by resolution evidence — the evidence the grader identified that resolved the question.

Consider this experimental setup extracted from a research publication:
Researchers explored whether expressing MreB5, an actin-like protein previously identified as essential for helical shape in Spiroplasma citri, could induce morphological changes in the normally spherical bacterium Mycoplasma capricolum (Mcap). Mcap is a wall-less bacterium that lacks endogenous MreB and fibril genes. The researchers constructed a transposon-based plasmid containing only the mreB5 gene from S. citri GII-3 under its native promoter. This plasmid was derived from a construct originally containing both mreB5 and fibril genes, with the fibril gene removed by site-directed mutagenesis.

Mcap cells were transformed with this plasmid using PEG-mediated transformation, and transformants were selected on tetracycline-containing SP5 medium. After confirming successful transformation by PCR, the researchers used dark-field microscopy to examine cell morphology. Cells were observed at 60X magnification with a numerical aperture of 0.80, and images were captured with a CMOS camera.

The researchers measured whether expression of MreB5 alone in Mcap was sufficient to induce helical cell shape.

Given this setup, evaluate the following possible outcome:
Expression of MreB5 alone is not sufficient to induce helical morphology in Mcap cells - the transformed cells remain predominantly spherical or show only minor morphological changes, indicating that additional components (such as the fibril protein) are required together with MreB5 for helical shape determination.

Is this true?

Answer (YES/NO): NO